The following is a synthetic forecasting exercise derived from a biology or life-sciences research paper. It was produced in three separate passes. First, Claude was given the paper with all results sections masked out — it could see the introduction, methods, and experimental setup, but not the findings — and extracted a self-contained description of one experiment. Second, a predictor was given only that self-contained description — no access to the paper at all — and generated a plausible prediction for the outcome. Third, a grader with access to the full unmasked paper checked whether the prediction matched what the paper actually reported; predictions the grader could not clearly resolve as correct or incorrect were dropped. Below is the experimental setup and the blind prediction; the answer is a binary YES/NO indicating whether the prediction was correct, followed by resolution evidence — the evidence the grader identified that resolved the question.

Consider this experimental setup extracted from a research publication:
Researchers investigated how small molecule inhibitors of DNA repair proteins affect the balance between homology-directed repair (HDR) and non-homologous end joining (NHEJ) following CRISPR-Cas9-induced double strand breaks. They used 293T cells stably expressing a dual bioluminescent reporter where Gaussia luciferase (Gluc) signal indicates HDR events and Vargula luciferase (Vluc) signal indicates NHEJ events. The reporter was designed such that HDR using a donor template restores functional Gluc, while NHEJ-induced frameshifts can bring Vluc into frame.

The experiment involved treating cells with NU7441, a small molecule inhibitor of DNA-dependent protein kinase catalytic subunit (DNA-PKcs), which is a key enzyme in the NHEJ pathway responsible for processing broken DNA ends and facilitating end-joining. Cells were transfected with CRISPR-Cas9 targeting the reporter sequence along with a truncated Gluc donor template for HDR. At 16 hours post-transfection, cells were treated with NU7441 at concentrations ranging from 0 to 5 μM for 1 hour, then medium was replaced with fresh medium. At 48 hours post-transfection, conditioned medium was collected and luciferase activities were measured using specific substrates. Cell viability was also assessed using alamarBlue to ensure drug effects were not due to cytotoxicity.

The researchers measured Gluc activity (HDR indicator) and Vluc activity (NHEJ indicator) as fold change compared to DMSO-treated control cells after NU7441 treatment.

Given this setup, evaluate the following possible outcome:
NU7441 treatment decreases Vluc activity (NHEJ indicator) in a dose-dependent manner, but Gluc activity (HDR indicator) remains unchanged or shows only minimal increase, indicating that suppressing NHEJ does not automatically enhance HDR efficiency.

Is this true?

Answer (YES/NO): NO